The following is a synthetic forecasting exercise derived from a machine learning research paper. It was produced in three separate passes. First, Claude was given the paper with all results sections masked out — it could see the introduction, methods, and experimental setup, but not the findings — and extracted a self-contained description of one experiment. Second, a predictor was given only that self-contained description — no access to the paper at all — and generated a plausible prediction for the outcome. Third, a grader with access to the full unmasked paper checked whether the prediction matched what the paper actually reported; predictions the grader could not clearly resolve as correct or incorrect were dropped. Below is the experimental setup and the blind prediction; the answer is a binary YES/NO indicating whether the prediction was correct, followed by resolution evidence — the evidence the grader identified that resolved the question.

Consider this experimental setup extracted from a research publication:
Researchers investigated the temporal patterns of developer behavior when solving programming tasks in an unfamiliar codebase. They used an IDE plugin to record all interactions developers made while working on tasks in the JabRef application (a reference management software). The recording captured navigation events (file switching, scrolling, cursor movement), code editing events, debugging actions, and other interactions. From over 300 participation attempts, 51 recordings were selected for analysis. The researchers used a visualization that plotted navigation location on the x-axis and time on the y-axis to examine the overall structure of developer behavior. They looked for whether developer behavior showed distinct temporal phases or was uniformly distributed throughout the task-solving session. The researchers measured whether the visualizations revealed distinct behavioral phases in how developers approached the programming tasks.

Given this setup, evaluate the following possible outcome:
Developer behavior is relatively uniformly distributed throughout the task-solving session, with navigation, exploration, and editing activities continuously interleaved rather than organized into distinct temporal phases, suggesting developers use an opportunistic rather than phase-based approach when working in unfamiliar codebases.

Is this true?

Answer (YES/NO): NO